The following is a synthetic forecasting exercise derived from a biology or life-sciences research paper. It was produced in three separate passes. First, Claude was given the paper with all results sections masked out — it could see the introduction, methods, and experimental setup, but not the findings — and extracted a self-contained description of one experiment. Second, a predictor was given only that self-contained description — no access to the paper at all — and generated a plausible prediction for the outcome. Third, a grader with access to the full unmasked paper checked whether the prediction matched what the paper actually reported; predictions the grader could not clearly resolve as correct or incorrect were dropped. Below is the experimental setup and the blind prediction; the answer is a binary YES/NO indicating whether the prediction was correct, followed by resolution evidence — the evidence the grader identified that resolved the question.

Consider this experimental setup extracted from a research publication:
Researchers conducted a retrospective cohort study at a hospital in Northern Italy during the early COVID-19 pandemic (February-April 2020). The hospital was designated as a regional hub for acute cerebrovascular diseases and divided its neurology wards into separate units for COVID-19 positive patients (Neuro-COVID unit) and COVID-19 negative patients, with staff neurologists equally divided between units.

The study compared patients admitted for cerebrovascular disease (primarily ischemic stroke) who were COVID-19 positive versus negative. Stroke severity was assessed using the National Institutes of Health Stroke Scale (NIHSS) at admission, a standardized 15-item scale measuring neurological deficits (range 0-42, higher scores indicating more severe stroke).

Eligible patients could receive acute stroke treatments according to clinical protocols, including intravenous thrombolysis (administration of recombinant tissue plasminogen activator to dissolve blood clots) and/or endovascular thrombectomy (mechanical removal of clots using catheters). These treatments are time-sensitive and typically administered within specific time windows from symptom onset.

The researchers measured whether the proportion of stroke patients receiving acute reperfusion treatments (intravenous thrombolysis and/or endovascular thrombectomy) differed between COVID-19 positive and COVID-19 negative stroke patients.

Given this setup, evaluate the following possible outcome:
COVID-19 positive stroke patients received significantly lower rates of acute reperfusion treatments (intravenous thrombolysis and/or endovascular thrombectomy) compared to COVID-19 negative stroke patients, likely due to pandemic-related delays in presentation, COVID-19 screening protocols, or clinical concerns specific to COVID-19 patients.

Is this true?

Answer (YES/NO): NO